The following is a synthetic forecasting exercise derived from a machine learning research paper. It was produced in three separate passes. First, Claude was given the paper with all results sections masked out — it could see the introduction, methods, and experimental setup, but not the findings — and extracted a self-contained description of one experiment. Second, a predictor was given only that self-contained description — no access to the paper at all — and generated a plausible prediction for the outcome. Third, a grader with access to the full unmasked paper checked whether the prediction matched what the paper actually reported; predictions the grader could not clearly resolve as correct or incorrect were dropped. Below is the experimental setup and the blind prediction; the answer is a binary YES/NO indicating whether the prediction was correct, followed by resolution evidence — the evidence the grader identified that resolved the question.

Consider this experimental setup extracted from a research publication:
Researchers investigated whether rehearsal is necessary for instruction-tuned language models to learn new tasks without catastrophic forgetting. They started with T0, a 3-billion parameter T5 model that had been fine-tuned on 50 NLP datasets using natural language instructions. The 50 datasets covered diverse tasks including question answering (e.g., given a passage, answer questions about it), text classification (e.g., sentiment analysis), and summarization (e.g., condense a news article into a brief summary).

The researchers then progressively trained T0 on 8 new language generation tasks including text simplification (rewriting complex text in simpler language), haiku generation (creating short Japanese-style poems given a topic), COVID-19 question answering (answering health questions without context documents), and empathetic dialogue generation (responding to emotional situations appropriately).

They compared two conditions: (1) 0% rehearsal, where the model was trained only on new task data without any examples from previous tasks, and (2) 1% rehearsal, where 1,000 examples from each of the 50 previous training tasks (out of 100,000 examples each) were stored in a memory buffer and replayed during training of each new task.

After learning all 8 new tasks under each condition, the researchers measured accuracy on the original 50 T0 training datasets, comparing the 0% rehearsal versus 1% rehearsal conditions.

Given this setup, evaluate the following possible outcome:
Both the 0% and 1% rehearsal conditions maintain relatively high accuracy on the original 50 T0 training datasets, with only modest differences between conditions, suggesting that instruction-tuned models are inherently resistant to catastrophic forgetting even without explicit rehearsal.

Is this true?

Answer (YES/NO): NO